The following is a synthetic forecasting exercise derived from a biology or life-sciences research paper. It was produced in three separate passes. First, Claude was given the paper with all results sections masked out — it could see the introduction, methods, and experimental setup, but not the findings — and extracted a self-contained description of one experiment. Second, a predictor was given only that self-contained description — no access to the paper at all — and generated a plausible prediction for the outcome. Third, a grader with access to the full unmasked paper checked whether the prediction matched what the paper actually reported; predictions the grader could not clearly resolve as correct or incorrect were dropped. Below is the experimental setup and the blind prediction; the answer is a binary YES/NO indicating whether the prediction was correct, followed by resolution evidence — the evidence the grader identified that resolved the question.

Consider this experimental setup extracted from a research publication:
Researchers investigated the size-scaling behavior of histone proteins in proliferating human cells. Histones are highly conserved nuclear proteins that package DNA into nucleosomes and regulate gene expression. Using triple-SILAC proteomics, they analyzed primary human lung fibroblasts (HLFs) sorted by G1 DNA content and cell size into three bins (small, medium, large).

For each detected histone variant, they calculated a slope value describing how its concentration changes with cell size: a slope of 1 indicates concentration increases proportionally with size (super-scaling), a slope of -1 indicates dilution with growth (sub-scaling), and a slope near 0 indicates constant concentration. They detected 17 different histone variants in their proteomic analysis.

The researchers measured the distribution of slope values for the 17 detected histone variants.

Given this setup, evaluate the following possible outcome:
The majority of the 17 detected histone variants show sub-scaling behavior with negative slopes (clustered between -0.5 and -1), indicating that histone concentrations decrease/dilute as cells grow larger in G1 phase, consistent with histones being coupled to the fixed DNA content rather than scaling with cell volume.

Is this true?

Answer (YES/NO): YES